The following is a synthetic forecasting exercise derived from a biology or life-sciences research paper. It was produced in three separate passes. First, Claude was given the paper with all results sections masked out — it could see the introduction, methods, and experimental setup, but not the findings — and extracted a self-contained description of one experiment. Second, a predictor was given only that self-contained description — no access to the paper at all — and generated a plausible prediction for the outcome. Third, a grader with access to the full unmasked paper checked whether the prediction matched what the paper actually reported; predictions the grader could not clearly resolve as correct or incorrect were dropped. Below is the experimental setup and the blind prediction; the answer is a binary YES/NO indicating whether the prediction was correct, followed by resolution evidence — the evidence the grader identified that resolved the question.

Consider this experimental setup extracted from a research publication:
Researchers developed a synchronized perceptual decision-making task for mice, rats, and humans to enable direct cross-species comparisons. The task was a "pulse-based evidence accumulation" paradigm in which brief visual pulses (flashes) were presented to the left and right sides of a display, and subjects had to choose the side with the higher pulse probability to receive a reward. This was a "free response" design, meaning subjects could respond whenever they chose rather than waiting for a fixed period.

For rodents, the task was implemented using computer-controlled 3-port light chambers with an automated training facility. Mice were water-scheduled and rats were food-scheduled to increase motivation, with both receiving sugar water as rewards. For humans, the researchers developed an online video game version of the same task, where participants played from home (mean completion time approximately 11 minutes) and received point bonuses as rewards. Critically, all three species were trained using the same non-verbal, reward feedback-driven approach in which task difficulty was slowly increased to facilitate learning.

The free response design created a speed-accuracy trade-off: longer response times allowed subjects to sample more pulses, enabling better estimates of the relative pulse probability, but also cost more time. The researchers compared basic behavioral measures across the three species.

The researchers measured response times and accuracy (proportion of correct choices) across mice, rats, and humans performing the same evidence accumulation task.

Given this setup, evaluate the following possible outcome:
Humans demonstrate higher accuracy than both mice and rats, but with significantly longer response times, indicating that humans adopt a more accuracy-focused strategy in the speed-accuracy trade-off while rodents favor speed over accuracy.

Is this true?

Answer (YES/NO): NO